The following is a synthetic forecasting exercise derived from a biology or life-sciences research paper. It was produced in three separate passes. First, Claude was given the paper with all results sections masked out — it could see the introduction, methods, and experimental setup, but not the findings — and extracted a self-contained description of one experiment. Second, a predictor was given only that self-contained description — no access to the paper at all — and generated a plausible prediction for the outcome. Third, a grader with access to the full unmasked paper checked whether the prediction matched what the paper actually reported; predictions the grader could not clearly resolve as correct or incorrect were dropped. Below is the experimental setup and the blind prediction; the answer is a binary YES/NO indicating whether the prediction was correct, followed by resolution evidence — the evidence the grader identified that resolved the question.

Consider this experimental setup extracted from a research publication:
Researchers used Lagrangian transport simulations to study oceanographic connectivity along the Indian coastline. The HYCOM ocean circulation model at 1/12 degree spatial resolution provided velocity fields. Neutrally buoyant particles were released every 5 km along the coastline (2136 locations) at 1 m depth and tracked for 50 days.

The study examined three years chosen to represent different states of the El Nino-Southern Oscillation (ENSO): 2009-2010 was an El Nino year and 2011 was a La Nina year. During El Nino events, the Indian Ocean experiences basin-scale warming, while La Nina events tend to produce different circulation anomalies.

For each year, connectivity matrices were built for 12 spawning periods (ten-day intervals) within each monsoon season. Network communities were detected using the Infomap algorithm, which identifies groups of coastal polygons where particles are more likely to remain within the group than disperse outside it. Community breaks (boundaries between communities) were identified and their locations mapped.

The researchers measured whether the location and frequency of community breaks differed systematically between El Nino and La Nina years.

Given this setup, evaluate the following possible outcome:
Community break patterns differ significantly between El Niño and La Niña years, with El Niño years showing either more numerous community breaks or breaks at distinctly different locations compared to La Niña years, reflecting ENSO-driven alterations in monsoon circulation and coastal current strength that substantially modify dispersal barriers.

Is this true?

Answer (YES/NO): NO